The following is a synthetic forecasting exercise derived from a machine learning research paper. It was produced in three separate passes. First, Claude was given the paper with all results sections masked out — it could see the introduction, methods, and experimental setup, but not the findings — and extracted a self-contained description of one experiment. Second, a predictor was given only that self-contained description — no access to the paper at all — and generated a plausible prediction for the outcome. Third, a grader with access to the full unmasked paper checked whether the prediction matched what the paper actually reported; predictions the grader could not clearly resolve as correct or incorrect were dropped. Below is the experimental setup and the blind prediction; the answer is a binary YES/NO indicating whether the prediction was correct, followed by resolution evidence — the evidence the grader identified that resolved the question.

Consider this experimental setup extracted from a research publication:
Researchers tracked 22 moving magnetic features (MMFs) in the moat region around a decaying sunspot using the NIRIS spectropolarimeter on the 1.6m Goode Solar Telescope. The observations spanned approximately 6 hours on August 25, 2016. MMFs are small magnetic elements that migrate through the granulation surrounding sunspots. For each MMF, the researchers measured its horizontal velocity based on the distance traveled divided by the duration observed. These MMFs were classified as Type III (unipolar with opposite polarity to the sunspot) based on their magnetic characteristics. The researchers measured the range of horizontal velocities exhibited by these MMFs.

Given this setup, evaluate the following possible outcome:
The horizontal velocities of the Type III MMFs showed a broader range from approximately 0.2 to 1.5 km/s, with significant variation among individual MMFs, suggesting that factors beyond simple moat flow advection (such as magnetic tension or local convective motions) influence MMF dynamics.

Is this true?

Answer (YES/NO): YES